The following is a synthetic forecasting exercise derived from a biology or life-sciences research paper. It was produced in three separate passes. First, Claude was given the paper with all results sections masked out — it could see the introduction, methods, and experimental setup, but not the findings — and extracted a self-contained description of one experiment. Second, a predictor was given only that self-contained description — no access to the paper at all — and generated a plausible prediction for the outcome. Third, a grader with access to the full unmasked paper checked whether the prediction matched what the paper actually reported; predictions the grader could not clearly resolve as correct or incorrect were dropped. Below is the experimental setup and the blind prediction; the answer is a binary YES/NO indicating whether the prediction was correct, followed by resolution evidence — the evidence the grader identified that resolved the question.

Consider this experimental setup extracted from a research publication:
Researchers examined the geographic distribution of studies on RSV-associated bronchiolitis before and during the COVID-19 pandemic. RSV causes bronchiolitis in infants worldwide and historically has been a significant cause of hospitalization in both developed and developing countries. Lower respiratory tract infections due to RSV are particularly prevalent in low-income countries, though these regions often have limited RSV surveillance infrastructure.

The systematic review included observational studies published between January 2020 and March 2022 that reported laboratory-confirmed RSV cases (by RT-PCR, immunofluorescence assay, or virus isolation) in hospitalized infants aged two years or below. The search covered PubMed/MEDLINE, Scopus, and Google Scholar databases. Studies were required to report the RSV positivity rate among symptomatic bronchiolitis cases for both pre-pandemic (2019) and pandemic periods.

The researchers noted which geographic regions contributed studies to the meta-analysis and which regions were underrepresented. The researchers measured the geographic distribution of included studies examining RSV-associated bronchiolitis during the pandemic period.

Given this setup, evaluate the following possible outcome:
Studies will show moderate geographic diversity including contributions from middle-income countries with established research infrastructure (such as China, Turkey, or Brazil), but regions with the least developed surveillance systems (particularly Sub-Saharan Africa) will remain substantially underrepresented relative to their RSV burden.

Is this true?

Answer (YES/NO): NO